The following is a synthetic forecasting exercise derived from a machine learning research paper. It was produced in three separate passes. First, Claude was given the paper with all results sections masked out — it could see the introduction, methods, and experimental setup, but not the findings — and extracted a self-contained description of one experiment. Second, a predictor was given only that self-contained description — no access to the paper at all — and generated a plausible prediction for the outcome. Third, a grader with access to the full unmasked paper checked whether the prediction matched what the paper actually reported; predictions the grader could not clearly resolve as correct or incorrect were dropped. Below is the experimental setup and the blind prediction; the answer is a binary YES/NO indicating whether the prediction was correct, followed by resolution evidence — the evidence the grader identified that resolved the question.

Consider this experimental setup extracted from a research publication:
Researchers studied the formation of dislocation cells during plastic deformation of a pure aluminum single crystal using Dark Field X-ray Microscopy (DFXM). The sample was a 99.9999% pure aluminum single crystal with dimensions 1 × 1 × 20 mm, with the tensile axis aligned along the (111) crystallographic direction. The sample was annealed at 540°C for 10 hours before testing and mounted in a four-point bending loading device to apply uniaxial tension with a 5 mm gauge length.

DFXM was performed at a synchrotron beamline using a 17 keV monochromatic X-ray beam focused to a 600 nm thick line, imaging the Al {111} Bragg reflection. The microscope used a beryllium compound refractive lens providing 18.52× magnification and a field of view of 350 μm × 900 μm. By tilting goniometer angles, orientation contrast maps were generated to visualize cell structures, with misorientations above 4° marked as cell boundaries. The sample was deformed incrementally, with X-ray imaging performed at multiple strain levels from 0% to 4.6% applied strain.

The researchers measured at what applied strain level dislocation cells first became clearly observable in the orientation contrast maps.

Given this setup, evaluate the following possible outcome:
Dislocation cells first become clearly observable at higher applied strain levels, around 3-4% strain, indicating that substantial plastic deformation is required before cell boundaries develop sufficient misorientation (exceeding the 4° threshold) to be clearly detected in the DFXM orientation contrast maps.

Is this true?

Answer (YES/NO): NO